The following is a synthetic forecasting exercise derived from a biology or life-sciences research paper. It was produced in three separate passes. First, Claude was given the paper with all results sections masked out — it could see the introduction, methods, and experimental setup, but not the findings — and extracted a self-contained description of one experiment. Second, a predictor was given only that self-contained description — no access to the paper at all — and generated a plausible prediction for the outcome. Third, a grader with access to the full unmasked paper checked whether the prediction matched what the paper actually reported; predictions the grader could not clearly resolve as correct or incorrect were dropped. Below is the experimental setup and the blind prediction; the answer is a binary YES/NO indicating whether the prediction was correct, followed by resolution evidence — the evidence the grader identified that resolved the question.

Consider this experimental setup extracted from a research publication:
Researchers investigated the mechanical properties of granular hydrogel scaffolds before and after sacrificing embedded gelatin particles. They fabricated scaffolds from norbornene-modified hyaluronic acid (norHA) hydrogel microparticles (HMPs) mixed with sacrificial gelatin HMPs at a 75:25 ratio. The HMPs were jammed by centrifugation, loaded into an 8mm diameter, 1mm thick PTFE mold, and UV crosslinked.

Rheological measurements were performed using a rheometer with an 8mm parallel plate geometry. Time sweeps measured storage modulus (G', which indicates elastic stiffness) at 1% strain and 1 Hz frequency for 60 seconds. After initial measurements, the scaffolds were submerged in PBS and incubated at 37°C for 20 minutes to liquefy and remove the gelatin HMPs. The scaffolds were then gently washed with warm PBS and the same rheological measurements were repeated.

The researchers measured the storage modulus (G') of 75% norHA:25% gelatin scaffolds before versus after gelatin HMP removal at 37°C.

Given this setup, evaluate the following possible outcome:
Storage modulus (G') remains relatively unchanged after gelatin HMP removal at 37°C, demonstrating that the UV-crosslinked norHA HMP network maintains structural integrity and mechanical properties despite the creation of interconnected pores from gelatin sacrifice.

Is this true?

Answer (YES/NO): NO